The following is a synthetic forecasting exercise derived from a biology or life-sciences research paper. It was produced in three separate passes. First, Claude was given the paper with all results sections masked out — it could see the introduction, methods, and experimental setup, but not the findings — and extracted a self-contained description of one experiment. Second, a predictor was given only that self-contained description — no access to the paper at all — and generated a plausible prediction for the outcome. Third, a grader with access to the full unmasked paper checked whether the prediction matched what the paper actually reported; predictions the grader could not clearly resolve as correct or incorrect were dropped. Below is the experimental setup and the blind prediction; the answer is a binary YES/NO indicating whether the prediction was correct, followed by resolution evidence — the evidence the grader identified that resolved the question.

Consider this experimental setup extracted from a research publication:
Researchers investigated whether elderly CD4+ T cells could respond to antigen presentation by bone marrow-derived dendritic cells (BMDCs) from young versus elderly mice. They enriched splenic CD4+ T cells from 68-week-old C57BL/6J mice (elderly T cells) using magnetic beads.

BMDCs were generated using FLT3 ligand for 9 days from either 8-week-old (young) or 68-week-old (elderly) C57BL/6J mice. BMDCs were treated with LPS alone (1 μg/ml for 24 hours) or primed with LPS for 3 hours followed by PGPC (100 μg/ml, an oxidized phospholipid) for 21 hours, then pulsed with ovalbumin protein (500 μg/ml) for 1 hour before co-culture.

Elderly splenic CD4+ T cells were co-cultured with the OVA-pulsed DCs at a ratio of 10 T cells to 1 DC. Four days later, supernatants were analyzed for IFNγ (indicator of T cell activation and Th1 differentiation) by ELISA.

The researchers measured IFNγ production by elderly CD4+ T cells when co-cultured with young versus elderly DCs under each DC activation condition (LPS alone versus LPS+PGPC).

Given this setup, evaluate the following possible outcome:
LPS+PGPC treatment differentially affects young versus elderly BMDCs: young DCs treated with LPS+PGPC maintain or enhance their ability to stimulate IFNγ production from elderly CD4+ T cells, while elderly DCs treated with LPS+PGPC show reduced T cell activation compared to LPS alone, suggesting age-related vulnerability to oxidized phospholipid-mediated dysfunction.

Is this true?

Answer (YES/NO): NO